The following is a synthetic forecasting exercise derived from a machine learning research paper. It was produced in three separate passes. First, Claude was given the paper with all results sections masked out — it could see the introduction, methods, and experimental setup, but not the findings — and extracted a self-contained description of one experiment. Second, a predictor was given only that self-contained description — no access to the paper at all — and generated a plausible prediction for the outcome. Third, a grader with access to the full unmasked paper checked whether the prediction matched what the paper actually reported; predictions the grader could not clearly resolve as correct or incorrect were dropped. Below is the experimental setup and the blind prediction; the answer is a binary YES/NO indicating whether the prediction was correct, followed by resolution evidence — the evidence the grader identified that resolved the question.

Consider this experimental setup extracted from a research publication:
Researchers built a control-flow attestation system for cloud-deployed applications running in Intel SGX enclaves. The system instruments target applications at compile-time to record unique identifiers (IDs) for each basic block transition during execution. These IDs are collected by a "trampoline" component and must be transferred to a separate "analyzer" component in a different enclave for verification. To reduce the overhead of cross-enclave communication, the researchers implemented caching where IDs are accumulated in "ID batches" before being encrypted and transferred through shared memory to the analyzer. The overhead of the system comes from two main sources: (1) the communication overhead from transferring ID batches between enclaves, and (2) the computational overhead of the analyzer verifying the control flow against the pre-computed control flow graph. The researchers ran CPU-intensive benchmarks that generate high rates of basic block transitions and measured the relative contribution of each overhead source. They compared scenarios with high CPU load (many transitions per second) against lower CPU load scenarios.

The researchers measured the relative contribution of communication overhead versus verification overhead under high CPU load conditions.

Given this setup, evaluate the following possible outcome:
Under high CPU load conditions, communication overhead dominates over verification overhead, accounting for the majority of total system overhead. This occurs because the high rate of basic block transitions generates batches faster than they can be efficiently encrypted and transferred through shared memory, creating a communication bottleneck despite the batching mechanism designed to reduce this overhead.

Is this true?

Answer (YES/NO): NO